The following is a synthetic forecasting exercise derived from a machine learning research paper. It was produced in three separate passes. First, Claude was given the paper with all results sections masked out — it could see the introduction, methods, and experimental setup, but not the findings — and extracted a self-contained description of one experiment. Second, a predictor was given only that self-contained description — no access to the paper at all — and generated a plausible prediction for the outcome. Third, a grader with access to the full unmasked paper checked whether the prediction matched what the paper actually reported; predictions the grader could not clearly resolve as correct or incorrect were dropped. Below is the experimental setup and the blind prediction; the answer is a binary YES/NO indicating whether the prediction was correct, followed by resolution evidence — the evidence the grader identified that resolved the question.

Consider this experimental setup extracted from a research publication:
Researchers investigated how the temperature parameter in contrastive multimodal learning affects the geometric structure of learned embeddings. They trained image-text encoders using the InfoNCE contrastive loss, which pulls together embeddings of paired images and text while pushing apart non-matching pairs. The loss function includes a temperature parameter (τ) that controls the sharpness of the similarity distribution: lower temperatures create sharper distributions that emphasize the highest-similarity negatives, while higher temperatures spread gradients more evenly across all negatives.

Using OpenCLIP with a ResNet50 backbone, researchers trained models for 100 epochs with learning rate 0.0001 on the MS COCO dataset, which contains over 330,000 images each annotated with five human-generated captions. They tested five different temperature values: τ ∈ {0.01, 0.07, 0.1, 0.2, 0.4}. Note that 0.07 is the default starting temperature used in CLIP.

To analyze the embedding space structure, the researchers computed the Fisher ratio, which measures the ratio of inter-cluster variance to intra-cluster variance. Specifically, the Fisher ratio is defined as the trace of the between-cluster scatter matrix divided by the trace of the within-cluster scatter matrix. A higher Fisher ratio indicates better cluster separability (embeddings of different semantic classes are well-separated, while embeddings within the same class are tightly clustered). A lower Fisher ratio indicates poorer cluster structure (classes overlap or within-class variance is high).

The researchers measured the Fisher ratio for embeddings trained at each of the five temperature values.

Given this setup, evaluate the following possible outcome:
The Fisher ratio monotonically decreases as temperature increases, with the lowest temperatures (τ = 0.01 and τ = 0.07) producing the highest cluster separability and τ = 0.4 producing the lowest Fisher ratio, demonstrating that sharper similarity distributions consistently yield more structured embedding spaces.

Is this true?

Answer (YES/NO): NO